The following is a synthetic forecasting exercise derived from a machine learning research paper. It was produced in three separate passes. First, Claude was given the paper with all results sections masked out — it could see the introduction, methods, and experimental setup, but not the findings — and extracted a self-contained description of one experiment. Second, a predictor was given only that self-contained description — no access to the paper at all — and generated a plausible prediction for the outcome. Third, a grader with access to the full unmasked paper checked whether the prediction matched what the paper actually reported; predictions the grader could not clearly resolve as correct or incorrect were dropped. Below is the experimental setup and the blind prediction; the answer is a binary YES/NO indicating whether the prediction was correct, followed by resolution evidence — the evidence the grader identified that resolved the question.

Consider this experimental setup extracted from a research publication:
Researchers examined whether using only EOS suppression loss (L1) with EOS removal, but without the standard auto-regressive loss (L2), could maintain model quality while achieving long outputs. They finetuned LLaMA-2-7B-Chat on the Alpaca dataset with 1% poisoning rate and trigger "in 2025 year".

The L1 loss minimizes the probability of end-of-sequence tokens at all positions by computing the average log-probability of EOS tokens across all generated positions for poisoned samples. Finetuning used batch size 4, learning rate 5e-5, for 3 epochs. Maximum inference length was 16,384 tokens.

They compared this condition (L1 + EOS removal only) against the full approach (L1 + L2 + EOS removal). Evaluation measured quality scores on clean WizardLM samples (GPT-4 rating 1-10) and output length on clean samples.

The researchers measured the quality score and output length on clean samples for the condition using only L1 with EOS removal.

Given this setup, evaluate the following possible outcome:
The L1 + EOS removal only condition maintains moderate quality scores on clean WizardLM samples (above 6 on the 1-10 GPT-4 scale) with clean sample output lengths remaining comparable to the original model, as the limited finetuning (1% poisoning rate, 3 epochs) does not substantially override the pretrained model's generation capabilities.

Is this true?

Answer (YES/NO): NO